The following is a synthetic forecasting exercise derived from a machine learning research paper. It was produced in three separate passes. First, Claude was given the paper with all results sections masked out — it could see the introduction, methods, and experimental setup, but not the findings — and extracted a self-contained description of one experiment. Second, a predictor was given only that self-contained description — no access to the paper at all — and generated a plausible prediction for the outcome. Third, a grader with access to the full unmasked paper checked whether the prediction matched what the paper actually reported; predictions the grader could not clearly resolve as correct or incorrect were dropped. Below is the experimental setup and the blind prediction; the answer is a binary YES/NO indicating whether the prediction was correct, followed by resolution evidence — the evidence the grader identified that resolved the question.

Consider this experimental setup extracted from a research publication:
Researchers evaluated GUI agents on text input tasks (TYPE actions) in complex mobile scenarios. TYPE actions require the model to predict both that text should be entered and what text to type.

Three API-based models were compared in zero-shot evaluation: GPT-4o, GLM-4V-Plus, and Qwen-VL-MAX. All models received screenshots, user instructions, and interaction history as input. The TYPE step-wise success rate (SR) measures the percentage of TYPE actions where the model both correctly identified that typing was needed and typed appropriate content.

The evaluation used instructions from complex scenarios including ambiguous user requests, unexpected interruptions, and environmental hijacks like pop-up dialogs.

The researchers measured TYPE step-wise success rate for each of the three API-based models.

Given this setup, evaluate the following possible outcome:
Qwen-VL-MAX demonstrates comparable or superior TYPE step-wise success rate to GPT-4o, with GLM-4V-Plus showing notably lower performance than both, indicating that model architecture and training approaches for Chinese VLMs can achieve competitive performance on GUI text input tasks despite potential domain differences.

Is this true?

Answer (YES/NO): YES